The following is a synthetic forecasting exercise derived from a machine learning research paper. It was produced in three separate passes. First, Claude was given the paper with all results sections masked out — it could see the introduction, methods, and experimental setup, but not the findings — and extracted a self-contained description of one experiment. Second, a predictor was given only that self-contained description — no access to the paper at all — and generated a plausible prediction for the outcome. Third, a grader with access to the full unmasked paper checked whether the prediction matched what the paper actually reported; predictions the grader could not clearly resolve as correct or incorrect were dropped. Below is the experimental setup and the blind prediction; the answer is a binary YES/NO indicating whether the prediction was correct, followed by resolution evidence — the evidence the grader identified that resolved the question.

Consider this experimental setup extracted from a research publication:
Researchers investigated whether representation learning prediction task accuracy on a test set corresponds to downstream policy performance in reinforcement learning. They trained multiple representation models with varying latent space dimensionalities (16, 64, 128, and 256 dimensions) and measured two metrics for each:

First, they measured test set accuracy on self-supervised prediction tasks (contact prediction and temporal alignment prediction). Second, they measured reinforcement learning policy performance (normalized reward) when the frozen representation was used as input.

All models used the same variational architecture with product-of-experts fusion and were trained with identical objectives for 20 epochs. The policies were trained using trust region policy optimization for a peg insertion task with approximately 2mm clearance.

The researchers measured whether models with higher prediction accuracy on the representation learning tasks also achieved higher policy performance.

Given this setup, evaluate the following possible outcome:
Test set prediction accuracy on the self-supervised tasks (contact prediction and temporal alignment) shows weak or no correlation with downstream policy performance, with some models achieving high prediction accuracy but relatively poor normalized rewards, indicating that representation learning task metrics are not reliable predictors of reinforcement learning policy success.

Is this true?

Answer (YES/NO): YES